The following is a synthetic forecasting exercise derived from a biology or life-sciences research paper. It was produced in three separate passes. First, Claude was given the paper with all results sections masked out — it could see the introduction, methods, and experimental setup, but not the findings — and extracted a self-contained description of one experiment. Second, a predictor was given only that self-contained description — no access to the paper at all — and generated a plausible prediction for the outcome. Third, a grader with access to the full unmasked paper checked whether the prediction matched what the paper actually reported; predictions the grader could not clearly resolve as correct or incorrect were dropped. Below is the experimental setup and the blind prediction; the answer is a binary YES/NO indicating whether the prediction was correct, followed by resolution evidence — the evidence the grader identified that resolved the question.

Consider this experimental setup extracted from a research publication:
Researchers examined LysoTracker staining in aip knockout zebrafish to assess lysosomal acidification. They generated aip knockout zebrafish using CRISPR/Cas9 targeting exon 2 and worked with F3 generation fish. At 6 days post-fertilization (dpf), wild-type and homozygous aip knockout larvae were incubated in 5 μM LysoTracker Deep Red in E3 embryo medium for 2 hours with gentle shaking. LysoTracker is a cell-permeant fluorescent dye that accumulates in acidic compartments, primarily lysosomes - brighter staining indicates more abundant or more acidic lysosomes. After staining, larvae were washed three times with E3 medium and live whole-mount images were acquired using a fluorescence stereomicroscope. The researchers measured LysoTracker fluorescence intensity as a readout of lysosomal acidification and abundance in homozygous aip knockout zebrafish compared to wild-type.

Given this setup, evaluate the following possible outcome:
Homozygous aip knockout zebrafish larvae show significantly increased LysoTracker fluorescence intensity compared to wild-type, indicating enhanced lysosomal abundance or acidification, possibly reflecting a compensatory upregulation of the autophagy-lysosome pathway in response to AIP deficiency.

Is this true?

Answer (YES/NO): NO